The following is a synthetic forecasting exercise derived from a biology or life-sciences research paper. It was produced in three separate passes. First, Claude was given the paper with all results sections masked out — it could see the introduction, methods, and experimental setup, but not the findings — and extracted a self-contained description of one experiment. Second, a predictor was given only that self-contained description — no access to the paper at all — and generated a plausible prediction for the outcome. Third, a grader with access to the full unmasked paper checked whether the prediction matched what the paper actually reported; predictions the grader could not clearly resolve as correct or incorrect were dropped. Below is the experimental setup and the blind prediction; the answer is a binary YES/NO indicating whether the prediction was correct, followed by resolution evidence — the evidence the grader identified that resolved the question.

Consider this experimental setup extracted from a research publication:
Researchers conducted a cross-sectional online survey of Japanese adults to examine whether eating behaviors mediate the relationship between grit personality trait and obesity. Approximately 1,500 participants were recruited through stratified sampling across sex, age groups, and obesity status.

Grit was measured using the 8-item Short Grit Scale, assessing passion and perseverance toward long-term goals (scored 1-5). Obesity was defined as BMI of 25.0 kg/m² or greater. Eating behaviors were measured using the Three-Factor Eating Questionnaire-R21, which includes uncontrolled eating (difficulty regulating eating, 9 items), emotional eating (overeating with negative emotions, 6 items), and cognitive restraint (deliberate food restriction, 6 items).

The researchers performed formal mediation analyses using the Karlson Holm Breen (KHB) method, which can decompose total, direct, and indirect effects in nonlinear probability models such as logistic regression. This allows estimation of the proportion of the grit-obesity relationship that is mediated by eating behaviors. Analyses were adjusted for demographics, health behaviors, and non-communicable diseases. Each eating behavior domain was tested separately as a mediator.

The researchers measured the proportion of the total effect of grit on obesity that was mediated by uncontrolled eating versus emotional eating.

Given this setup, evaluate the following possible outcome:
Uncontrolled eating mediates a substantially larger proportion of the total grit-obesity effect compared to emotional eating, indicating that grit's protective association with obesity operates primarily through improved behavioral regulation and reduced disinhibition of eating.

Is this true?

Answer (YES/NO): YES